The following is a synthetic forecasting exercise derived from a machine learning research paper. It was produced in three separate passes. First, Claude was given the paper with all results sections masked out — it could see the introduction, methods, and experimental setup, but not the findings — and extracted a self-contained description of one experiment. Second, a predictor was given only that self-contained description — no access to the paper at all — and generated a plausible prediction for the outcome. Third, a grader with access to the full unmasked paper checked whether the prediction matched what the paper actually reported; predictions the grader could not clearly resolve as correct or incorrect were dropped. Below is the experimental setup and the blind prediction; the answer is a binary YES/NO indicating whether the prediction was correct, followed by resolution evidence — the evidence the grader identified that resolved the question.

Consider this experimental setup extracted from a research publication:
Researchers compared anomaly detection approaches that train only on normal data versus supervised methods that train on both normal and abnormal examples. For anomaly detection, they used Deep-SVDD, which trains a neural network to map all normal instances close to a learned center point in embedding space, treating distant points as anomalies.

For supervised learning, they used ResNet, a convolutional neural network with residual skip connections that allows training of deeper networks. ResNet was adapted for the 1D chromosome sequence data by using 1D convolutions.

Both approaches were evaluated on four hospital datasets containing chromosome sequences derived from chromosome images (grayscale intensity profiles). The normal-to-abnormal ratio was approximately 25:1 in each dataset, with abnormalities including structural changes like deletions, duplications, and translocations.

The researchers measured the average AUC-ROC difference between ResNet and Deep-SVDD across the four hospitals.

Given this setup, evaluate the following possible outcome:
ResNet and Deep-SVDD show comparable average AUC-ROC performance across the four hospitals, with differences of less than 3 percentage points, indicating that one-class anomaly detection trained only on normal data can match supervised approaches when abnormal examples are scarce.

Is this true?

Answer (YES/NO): NO